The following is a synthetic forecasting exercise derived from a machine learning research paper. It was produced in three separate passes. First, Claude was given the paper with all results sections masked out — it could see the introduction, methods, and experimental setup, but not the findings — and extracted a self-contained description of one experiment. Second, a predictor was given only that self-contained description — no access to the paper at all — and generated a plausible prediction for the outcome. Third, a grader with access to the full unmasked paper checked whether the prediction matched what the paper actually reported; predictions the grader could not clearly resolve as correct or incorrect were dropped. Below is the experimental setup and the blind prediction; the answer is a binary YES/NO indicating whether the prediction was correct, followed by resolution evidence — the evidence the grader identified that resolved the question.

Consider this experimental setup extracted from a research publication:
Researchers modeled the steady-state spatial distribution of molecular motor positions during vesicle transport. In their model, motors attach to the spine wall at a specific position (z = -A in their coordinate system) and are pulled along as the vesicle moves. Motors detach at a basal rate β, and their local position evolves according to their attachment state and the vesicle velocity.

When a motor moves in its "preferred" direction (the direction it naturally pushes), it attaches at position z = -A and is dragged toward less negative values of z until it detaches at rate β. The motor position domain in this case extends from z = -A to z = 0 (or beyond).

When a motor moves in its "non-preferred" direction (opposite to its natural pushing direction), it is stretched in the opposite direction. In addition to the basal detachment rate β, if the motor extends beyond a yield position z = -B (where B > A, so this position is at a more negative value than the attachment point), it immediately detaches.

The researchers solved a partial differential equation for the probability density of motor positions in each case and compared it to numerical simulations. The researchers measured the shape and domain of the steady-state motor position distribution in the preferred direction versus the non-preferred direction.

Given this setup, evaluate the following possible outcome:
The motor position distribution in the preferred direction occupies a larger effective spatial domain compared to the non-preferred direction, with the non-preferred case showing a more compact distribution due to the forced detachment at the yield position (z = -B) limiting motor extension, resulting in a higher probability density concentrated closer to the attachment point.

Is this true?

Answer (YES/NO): YES